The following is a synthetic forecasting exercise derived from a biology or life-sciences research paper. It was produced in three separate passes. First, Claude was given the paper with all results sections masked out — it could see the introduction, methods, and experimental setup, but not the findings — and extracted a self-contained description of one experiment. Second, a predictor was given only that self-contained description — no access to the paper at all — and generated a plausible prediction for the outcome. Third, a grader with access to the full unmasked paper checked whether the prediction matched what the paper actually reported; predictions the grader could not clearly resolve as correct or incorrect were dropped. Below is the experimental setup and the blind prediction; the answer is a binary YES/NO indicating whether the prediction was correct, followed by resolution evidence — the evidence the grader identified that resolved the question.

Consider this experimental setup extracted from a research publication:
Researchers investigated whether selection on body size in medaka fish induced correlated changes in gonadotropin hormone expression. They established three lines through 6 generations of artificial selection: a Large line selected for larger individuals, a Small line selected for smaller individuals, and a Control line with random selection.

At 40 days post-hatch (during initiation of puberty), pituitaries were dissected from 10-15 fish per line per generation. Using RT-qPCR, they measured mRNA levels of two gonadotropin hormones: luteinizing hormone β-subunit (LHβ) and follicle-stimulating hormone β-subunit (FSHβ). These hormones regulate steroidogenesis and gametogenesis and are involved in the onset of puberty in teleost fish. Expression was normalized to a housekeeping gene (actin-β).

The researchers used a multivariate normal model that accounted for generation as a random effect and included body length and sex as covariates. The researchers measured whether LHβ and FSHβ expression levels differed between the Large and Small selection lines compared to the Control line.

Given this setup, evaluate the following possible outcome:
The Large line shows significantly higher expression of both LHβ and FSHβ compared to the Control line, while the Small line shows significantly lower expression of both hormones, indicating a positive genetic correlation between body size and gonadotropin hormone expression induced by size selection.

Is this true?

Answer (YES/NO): NO